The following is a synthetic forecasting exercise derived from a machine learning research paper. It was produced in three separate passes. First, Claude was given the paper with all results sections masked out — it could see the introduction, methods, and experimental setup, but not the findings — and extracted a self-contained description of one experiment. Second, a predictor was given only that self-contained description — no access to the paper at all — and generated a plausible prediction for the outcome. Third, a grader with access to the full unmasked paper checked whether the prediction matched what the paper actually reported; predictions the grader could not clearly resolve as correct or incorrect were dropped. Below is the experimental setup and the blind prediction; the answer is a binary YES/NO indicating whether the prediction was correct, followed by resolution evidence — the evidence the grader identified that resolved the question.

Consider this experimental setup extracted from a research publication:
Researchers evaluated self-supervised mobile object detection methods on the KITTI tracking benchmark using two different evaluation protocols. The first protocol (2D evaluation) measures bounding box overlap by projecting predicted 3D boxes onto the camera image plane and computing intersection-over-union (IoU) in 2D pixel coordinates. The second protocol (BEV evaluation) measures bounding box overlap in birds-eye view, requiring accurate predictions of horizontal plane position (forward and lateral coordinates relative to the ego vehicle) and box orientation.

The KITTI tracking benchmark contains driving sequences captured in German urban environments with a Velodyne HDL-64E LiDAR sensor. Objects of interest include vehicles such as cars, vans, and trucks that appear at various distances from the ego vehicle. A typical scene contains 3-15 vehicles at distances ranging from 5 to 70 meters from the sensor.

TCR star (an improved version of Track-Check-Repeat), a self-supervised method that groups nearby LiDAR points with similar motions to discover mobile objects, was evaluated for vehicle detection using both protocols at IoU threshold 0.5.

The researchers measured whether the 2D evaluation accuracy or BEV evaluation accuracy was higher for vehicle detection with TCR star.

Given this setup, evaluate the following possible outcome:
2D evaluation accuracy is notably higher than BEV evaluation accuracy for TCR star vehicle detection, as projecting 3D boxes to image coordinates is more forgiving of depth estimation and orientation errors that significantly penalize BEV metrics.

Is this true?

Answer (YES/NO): YES